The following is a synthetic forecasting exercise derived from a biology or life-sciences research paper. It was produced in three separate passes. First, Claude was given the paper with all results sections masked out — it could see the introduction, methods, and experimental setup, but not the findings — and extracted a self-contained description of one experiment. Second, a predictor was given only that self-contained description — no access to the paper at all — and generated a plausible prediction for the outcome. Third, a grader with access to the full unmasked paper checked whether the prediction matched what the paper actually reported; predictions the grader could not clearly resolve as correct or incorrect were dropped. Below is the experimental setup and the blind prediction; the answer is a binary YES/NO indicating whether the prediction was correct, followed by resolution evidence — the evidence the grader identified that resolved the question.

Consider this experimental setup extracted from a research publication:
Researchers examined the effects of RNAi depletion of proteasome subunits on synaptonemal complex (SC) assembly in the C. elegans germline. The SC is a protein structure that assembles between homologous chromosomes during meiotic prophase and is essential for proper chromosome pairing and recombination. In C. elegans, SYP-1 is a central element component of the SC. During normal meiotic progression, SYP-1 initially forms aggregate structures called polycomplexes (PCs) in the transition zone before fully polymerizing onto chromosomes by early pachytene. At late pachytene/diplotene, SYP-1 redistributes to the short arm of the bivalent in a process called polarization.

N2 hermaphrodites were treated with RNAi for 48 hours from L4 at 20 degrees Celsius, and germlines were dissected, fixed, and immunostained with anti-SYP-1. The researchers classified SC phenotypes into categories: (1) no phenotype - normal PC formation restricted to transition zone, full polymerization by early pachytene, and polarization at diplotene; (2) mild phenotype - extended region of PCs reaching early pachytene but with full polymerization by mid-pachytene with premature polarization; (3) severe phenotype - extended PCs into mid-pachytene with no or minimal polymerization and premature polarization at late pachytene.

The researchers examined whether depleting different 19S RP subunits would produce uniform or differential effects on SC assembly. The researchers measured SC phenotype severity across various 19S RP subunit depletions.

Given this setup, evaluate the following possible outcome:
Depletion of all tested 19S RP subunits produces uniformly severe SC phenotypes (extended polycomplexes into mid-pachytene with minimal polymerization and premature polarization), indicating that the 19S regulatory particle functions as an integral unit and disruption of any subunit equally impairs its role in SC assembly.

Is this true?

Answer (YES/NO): NO